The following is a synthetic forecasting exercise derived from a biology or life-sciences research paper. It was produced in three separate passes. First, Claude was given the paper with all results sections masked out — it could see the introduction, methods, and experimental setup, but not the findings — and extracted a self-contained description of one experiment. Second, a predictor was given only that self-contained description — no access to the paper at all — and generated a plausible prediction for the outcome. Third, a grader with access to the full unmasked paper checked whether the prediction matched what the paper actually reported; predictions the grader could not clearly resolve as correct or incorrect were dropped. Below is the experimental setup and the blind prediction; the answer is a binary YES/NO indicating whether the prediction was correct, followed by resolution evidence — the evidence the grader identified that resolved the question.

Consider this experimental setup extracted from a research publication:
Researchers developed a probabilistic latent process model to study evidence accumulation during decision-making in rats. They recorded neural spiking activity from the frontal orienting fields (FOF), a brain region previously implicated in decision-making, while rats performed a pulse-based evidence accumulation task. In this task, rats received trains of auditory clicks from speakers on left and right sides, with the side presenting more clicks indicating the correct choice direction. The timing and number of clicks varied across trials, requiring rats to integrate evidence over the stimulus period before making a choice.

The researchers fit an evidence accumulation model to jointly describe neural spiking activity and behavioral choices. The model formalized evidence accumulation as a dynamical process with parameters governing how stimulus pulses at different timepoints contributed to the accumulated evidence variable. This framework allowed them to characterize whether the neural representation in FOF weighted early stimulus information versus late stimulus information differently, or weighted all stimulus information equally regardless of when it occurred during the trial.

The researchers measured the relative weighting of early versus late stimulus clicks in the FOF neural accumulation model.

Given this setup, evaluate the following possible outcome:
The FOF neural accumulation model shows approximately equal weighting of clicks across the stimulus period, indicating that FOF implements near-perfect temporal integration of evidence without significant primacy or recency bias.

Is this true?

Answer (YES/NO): NO